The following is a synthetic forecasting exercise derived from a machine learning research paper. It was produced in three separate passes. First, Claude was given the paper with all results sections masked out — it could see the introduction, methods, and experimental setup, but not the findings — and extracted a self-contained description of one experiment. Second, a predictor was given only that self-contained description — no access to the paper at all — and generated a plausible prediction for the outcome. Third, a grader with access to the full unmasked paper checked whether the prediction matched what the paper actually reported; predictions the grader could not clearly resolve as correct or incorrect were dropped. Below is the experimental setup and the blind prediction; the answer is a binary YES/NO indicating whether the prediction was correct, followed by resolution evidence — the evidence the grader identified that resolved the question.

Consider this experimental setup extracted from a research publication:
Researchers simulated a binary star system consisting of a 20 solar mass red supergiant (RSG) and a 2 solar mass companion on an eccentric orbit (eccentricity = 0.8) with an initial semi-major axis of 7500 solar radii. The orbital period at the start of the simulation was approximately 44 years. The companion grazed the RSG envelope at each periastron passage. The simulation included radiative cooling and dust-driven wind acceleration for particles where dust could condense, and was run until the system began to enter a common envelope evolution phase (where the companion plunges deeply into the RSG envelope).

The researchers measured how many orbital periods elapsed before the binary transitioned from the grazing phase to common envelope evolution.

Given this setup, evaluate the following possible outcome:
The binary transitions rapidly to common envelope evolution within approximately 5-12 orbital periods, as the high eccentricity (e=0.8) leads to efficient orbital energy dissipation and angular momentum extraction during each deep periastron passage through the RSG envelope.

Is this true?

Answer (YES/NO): NO